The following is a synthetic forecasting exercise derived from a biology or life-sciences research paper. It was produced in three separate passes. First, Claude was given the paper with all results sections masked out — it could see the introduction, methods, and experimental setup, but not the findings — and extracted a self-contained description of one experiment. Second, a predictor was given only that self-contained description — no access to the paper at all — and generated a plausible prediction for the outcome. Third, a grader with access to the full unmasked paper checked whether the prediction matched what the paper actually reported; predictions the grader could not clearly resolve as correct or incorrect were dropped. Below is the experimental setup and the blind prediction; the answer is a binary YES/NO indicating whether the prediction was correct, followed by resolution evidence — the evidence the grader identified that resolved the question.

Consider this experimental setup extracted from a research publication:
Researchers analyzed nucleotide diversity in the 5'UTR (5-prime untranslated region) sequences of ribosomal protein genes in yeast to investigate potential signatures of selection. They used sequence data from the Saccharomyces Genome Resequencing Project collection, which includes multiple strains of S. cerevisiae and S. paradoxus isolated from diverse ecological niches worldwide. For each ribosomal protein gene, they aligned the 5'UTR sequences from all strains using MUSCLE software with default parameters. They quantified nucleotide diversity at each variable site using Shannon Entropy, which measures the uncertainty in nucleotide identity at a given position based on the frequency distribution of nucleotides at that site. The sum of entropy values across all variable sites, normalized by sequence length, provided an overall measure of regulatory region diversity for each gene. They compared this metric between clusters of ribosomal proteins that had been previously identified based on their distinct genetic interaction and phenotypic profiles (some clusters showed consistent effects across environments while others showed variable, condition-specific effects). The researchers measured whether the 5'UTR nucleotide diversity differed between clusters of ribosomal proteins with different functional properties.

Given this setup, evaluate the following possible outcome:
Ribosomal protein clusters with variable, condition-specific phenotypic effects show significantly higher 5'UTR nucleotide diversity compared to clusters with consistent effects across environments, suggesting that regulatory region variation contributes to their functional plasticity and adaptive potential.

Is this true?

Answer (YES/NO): YES